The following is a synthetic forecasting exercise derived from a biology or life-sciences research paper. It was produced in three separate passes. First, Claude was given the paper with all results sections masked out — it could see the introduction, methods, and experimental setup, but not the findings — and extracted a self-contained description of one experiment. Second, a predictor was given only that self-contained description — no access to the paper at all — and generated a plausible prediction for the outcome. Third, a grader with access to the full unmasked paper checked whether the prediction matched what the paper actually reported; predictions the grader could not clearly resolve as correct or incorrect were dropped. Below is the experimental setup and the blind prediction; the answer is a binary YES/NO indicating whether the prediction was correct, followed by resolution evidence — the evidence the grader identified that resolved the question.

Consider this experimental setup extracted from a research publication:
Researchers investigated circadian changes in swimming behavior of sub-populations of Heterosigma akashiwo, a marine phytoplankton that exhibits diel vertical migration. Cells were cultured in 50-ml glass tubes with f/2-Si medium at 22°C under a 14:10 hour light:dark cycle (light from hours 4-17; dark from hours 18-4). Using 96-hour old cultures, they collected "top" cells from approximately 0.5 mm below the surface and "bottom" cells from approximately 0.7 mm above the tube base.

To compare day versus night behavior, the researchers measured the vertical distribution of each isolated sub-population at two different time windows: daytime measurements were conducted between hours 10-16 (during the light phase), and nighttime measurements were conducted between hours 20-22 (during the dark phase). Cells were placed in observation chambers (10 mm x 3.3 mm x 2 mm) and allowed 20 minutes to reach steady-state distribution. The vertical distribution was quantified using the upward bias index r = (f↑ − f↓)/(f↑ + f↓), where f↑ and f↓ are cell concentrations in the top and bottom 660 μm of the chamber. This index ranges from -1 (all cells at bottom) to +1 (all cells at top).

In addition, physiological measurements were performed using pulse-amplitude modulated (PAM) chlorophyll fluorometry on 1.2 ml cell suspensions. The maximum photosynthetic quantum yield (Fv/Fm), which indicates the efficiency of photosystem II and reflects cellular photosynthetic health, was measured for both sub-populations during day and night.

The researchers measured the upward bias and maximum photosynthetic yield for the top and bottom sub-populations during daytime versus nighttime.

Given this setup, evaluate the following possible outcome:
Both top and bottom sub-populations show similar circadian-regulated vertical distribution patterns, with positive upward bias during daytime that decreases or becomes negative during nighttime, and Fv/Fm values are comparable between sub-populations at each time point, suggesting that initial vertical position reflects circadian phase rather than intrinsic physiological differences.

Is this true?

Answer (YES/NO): NO